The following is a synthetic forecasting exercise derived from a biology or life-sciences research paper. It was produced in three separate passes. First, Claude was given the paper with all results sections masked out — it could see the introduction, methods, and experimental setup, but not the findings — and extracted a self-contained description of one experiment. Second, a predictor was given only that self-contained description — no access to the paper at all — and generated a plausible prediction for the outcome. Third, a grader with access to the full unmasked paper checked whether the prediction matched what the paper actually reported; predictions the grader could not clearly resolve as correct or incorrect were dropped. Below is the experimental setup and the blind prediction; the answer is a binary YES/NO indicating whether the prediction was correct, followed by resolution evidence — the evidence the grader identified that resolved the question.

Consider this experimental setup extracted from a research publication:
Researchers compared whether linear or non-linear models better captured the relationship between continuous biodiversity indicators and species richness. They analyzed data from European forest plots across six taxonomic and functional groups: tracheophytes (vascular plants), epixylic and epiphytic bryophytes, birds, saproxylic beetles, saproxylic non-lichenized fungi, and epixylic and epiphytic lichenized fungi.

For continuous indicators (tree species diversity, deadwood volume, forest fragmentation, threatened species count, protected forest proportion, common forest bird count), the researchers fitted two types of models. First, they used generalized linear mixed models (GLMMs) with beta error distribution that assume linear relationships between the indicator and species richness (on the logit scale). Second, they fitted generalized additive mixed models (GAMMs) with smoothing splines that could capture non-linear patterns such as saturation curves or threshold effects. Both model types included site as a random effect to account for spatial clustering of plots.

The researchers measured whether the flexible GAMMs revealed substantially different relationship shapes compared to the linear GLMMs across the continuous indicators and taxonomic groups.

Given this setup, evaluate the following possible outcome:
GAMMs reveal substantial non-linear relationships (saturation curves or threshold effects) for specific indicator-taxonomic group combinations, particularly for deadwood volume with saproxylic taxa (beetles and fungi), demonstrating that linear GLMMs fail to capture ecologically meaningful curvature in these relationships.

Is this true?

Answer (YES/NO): NO